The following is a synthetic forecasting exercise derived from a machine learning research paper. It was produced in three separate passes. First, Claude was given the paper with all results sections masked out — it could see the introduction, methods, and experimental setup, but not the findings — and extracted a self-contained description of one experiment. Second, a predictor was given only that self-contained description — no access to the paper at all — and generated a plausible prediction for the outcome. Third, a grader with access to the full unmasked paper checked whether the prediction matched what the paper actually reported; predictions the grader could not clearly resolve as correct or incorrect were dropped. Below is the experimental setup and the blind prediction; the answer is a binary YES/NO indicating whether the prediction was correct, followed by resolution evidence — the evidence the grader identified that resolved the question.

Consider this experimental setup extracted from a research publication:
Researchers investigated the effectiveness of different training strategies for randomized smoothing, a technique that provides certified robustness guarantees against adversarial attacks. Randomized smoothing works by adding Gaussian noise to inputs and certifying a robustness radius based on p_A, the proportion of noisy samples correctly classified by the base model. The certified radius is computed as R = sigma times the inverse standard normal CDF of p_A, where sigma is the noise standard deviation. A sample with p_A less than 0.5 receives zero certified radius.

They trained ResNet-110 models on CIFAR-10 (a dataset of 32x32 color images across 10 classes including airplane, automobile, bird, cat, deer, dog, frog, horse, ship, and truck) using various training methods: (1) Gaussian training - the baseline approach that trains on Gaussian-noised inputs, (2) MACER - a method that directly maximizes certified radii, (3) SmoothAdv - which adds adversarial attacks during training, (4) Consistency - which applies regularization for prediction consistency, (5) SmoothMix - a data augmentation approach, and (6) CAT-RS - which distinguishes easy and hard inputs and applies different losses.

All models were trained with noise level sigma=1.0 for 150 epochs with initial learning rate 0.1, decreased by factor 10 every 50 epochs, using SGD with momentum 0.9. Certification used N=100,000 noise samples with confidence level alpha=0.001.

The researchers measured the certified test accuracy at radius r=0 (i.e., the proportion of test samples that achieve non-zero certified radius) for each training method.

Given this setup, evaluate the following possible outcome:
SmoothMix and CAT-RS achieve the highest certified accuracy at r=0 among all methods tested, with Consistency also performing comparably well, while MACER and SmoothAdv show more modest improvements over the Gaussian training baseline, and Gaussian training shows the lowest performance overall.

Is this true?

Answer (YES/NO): NO